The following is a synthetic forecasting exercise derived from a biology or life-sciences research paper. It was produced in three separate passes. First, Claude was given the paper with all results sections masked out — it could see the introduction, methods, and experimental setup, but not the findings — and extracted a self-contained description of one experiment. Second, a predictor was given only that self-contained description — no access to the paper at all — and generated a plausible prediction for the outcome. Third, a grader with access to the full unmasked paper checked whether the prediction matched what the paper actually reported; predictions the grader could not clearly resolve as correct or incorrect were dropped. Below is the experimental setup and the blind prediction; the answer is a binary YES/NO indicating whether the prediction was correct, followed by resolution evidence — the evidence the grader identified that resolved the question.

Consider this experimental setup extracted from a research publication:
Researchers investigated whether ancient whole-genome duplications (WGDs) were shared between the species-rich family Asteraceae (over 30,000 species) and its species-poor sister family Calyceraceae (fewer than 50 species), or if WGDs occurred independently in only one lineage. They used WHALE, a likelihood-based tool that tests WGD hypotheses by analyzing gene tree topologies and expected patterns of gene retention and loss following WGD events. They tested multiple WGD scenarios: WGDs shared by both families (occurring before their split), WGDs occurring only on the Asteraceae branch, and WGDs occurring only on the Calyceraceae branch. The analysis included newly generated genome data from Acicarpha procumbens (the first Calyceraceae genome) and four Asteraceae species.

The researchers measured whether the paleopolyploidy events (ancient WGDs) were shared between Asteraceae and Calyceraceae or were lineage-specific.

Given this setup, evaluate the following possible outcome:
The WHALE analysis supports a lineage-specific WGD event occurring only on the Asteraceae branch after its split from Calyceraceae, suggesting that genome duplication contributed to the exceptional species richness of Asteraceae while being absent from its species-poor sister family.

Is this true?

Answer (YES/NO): NO